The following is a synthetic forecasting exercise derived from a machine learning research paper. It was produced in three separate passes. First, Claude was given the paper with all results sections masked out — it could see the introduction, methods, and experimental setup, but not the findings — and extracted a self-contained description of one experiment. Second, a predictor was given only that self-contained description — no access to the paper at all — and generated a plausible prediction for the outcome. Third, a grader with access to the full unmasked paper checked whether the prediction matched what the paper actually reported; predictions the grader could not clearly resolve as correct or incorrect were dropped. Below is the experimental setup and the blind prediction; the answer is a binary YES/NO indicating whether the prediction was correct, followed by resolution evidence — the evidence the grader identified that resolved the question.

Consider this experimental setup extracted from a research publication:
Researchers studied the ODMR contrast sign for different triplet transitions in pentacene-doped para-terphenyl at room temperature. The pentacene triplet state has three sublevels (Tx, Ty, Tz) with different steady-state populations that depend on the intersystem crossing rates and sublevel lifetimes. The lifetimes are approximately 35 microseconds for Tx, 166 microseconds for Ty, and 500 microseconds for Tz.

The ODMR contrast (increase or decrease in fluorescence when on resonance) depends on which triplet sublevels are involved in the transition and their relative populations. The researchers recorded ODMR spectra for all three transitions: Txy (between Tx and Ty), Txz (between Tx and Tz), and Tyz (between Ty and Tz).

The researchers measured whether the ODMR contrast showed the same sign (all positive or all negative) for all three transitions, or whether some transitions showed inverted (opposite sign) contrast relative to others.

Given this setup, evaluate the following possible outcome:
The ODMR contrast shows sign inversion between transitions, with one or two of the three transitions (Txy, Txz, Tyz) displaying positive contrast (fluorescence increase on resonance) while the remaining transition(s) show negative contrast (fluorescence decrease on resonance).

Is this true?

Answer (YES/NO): YES